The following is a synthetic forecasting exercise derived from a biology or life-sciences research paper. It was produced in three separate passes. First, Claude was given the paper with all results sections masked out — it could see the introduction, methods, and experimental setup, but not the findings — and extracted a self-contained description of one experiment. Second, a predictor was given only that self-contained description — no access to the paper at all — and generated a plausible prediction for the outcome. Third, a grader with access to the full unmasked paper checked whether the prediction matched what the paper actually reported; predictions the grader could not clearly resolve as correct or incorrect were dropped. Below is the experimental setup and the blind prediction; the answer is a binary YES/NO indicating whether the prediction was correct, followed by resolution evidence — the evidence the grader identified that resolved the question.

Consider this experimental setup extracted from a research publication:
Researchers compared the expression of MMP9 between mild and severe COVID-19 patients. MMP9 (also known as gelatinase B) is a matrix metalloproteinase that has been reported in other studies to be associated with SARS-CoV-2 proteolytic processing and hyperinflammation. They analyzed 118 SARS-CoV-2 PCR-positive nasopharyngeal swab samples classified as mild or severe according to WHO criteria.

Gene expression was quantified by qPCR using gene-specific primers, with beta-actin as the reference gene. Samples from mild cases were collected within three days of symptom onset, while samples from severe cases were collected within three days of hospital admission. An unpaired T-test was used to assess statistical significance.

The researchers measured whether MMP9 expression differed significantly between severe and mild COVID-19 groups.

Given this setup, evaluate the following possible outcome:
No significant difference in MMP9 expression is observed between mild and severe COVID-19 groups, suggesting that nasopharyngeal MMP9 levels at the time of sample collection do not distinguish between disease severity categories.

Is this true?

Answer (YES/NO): YES